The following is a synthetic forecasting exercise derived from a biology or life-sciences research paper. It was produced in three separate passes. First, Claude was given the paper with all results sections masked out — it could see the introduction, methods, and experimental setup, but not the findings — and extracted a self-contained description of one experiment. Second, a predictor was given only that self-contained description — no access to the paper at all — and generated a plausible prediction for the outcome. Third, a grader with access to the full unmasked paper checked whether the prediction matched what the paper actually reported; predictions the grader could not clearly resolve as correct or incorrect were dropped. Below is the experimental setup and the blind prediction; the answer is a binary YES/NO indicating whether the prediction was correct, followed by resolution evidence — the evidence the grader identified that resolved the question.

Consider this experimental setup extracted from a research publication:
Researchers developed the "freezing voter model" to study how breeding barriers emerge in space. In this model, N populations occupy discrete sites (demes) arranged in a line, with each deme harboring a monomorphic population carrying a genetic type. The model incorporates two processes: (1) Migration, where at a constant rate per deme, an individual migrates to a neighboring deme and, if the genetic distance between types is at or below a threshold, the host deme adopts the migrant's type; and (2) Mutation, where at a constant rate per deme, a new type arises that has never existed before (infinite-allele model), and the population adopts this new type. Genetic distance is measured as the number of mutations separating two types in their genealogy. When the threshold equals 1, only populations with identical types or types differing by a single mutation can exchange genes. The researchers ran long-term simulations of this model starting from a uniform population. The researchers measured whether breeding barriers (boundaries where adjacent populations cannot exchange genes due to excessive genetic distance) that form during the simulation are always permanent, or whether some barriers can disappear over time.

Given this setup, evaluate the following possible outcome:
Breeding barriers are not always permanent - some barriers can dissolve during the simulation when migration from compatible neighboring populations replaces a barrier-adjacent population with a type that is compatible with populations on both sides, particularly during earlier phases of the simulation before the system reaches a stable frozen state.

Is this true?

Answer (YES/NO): YES